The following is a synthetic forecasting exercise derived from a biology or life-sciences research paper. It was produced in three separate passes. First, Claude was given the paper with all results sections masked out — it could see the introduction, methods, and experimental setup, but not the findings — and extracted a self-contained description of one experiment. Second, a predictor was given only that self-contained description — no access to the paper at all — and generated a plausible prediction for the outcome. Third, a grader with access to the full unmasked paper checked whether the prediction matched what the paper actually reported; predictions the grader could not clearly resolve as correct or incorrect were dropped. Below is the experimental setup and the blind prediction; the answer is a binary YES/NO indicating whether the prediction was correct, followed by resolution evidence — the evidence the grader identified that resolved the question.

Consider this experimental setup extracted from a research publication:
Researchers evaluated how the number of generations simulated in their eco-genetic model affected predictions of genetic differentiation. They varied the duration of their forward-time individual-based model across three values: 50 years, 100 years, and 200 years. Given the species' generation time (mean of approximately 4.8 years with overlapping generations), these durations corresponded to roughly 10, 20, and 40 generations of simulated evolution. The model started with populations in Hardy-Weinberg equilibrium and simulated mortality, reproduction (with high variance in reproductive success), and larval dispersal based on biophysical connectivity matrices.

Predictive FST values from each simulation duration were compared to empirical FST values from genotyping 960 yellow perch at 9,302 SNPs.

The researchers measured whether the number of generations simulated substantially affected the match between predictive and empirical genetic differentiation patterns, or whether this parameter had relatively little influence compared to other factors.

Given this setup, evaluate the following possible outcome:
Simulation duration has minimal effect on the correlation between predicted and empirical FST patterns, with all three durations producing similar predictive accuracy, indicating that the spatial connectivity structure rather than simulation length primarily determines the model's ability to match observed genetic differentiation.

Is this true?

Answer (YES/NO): YES